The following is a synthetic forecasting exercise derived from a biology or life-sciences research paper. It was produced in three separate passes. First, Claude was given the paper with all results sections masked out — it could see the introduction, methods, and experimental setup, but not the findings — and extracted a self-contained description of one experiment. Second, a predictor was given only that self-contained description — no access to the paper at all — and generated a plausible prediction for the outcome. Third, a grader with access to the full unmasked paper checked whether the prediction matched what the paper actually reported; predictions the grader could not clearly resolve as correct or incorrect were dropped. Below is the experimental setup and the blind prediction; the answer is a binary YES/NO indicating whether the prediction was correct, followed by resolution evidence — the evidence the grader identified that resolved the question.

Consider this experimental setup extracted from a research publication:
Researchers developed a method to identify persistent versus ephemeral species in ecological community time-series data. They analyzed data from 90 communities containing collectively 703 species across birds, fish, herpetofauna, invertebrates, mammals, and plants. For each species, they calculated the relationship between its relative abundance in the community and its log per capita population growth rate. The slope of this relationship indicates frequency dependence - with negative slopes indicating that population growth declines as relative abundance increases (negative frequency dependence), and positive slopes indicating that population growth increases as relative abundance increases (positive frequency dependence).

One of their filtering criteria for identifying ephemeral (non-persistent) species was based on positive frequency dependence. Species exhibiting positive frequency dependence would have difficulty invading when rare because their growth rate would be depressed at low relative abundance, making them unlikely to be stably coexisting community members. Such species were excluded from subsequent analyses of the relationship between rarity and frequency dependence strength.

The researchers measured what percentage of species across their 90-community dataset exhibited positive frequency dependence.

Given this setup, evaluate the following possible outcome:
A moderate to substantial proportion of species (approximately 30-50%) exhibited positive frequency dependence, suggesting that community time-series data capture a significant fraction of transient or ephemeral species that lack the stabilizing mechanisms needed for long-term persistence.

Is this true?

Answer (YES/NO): NO